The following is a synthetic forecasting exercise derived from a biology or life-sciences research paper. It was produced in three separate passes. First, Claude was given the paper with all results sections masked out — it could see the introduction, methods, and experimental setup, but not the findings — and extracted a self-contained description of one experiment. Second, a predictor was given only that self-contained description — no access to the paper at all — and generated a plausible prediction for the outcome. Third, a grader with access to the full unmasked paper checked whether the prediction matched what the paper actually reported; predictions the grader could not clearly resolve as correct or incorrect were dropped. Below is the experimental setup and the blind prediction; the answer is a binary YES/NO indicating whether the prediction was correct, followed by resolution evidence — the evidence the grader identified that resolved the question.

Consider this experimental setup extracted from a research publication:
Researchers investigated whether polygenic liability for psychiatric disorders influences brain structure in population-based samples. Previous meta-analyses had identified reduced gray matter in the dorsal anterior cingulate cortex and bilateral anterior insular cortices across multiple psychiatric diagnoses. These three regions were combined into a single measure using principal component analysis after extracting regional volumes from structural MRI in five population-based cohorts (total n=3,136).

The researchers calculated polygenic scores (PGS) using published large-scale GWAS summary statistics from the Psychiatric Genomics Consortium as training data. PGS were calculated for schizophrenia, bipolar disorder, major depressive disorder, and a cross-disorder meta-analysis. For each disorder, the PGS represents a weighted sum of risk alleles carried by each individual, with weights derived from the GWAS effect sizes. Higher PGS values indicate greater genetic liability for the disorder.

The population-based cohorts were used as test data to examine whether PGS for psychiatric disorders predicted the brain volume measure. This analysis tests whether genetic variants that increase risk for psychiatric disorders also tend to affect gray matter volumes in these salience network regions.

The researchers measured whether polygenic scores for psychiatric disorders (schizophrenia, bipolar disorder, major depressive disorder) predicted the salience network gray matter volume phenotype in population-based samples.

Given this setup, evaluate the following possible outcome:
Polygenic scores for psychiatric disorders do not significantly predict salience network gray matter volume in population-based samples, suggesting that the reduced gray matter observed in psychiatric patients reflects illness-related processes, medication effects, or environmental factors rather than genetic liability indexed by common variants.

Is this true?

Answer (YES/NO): YES